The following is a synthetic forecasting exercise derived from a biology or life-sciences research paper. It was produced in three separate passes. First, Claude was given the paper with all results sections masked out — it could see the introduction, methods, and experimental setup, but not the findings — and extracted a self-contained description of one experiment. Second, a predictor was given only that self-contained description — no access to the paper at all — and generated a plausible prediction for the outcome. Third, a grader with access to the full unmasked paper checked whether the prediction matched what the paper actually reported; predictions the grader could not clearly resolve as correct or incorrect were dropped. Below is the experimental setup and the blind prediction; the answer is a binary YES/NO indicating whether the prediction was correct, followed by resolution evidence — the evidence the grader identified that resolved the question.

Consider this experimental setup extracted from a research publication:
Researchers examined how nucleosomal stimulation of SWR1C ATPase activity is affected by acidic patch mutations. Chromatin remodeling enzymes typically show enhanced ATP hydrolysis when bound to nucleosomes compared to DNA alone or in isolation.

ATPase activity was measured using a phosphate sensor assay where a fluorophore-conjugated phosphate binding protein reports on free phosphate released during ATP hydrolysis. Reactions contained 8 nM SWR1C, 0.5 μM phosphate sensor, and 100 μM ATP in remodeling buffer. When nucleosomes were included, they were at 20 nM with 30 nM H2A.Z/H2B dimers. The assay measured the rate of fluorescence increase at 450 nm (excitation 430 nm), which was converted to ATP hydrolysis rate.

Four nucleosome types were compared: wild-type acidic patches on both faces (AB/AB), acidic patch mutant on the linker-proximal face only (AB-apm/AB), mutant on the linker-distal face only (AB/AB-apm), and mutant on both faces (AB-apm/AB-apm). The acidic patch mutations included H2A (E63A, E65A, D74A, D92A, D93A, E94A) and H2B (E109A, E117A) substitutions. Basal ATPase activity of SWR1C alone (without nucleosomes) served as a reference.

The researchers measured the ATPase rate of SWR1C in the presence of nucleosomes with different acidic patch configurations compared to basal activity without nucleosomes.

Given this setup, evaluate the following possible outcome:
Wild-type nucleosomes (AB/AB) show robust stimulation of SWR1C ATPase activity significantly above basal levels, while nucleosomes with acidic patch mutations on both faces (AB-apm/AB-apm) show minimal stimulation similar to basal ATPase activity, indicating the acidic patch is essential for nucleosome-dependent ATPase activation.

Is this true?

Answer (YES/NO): YES